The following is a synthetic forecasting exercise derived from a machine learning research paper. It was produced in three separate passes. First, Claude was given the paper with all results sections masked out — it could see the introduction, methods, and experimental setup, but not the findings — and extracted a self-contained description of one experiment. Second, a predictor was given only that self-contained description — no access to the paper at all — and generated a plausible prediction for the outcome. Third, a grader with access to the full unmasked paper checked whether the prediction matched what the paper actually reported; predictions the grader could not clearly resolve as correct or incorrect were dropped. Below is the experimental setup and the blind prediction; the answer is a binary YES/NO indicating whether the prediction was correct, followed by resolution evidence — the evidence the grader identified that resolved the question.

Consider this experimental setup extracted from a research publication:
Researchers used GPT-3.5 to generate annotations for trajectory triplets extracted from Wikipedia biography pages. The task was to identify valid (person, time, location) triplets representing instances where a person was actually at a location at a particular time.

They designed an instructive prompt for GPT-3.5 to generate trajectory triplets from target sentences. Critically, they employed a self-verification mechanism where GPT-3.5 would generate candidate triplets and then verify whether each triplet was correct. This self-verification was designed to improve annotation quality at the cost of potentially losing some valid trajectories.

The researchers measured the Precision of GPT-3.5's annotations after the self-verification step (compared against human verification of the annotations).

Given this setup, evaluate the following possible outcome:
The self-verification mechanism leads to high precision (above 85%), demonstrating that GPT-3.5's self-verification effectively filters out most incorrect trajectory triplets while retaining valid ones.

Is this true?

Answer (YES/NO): YES